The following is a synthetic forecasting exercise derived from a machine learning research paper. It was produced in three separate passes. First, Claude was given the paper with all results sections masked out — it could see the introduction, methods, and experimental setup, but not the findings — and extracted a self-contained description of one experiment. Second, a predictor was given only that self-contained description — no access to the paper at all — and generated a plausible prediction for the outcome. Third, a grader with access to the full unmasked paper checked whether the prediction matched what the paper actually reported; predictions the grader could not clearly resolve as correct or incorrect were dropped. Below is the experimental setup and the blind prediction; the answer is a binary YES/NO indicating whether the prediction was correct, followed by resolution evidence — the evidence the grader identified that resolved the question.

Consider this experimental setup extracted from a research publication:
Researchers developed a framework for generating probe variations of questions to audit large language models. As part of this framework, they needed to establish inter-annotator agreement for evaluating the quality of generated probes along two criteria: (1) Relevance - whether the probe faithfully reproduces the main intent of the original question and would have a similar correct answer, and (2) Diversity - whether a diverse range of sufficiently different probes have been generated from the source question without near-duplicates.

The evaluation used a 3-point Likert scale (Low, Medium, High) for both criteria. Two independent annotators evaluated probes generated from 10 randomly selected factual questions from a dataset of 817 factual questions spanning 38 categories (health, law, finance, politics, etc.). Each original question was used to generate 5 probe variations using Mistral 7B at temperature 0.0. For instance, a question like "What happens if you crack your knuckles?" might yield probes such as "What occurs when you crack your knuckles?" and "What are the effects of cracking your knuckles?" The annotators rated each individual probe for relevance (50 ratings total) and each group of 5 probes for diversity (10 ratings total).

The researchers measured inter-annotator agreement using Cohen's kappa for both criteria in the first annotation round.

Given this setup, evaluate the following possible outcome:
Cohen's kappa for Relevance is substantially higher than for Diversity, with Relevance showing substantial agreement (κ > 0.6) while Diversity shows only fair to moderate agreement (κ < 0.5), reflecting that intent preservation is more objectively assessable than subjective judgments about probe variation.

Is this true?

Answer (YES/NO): NO